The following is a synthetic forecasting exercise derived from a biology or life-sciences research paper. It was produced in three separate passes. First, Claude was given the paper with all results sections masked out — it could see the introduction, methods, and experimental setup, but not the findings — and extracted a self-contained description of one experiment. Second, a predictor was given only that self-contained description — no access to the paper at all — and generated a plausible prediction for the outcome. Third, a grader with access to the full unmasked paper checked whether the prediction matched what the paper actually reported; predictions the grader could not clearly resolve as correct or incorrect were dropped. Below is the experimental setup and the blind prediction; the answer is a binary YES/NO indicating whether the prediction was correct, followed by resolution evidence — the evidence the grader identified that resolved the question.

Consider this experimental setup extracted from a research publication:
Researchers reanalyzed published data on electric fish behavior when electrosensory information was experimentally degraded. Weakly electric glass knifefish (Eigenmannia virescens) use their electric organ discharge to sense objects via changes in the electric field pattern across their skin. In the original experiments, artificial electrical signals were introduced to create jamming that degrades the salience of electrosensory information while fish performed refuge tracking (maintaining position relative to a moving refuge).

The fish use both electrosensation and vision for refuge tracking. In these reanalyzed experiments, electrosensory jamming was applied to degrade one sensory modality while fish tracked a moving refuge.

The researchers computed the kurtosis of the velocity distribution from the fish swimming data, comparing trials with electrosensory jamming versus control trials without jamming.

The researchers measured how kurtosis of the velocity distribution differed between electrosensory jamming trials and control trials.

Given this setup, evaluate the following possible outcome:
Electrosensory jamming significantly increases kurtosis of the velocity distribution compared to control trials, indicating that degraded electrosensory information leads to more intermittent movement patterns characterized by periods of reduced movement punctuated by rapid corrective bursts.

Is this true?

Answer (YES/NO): NO